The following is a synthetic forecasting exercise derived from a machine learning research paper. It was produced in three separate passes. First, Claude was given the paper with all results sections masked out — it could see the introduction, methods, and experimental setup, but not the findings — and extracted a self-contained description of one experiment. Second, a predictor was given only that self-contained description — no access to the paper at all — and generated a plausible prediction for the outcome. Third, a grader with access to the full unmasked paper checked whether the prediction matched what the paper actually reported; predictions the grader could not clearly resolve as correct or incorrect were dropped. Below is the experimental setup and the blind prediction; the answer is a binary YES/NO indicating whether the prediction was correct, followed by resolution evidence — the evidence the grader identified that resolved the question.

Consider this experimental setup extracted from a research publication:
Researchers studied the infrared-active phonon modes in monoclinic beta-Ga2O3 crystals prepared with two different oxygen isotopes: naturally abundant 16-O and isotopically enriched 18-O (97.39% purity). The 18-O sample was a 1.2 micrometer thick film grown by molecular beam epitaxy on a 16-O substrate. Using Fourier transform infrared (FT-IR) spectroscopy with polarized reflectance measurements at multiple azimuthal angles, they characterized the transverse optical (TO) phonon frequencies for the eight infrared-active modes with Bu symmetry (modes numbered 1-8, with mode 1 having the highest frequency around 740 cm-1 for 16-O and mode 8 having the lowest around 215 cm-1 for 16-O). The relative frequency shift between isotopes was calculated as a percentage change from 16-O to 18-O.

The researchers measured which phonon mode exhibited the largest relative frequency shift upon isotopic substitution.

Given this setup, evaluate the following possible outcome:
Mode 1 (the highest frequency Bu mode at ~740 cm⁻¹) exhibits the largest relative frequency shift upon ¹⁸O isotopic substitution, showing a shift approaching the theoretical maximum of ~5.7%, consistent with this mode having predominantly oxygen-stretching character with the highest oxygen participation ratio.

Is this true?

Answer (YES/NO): NO